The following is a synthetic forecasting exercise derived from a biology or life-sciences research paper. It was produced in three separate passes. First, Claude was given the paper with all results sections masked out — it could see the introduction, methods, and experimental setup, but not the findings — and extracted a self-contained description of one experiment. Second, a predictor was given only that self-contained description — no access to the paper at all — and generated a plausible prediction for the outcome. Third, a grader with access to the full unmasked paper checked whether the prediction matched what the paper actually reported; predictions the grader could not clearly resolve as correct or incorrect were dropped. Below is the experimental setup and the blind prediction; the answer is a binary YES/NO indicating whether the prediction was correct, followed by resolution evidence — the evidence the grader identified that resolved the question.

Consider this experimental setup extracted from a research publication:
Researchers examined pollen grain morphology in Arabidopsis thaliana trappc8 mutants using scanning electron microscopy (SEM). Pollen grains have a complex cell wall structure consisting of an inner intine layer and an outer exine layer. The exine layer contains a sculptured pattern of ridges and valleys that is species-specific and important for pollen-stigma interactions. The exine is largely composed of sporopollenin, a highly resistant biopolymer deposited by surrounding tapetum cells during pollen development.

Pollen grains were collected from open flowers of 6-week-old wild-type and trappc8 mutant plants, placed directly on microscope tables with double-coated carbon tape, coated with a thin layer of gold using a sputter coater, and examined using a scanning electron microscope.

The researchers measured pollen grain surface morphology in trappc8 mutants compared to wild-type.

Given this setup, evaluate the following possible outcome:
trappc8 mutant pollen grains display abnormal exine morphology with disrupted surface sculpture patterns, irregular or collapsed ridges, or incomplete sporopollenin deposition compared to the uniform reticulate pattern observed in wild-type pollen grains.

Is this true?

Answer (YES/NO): YES